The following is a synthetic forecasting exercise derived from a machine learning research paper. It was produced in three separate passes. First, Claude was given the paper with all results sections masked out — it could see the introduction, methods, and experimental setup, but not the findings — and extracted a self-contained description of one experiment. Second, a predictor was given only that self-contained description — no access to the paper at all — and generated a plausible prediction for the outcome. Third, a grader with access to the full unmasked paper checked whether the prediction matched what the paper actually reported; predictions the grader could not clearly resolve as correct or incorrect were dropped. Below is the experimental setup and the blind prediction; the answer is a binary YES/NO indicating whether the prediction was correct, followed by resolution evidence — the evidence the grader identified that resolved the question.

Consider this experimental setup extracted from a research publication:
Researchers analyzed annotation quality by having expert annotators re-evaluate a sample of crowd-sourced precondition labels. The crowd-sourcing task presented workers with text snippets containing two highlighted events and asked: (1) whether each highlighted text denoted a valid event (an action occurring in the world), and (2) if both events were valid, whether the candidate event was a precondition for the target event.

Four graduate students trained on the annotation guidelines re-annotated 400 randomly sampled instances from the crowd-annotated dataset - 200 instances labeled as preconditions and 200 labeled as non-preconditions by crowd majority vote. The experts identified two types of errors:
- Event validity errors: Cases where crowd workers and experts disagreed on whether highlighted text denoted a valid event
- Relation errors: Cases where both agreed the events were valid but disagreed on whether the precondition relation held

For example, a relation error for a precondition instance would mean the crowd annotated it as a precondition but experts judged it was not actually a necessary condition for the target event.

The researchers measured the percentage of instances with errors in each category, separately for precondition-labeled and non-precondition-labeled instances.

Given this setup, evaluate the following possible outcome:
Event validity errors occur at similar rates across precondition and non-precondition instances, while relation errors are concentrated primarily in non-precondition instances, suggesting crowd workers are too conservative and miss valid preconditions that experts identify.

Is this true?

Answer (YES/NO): NO